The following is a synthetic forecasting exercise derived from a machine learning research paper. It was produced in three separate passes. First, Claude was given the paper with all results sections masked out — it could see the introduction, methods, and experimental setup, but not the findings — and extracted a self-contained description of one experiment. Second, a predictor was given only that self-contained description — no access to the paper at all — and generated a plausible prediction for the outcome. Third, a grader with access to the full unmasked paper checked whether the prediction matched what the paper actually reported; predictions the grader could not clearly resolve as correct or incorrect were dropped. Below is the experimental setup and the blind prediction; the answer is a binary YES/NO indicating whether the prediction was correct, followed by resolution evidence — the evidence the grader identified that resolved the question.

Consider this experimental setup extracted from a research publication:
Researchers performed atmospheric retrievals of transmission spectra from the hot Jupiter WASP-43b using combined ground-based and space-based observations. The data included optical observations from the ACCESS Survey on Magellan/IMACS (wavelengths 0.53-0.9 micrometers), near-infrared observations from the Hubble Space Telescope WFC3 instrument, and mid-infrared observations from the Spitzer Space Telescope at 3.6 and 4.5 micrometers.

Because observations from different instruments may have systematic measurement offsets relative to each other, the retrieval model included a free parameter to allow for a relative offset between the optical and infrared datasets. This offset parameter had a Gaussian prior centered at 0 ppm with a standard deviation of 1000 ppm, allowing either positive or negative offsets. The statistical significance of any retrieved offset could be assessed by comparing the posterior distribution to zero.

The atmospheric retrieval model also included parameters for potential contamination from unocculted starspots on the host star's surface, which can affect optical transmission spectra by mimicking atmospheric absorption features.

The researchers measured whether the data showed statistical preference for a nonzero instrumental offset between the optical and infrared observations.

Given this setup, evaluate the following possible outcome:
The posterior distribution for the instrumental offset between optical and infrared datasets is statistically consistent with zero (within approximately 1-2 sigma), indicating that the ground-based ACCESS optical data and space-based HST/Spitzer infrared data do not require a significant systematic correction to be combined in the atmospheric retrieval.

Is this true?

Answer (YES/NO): NO